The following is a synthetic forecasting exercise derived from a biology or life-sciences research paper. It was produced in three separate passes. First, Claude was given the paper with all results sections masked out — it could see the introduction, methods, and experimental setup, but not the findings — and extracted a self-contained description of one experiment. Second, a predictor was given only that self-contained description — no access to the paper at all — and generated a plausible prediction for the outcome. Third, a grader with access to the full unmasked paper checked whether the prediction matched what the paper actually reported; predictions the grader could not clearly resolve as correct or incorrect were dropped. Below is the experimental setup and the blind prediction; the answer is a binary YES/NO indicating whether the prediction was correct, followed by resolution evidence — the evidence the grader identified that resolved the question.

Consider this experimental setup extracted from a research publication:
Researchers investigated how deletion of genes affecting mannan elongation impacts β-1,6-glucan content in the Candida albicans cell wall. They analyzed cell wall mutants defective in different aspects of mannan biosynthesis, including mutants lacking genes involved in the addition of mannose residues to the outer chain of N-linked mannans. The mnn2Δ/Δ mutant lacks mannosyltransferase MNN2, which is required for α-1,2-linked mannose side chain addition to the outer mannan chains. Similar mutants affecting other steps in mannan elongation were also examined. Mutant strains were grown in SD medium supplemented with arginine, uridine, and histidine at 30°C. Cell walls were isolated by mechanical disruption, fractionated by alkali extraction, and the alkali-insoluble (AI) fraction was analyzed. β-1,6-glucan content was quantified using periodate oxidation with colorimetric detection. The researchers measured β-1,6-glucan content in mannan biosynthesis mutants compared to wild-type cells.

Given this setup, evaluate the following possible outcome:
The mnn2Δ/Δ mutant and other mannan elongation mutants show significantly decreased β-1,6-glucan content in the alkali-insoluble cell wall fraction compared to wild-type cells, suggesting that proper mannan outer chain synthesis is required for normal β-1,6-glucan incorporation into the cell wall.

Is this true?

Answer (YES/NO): NO